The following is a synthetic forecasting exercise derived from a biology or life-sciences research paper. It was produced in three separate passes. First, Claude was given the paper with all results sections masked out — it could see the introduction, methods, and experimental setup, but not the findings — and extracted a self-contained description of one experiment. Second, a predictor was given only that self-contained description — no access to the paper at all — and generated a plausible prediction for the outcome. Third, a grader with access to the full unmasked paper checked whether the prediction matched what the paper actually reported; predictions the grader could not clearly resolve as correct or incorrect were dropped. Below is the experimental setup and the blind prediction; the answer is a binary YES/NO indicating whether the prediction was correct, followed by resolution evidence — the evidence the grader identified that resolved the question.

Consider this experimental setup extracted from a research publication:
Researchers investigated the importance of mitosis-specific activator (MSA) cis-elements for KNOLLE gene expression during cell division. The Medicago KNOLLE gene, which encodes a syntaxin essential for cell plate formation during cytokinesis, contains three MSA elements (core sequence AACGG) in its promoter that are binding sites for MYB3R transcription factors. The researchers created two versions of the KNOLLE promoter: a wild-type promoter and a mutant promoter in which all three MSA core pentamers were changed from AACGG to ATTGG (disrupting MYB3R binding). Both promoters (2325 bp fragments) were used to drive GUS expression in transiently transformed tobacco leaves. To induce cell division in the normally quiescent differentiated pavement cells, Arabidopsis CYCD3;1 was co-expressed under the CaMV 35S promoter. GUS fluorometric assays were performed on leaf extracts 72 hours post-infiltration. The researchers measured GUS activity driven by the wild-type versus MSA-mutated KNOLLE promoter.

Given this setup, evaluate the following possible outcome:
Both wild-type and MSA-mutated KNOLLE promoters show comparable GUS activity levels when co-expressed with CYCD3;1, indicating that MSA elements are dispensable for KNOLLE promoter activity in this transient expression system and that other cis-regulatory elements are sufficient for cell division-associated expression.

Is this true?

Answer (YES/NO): NO